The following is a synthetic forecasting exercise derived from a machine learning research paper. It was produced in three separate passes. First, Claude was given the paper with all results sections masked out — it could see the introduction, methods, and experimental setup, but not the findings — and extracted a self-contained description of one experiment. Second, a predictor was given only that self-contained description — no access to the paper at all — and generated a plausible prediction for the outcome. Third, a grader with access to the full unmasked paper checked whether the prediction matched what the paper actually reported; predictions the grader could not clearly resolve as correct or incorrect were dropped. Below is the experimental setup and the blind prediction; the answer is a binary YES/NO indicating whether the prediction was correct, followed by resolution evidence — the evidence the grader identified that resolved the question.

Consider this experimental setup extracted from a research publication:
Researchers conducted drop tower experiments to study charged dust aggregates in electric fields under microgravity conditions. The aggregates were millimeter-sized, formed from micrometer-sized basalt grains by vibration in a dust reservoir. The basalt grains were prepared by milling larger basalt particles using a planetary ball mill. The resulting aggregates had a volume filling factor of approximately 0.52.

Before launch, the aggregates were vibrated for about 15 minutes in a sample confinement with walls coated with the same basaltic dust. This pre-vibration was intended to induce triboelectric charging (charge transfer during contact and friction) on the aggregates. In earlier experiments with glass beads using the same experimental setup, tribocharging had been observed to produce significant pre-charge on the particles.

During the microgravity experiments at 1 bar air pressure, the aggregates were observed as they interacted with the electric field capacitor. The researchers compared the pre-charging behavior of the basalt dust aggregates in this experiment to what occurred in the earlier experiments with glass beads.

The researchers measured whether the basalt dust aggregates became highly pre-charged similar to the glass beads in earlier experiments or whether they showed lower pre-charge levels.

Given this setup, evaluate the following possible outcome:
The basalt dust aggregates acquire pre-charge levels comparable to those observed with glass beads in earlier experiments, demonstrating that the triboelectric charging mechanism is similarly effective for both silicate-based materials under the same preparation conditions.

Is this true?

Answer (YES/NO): NO